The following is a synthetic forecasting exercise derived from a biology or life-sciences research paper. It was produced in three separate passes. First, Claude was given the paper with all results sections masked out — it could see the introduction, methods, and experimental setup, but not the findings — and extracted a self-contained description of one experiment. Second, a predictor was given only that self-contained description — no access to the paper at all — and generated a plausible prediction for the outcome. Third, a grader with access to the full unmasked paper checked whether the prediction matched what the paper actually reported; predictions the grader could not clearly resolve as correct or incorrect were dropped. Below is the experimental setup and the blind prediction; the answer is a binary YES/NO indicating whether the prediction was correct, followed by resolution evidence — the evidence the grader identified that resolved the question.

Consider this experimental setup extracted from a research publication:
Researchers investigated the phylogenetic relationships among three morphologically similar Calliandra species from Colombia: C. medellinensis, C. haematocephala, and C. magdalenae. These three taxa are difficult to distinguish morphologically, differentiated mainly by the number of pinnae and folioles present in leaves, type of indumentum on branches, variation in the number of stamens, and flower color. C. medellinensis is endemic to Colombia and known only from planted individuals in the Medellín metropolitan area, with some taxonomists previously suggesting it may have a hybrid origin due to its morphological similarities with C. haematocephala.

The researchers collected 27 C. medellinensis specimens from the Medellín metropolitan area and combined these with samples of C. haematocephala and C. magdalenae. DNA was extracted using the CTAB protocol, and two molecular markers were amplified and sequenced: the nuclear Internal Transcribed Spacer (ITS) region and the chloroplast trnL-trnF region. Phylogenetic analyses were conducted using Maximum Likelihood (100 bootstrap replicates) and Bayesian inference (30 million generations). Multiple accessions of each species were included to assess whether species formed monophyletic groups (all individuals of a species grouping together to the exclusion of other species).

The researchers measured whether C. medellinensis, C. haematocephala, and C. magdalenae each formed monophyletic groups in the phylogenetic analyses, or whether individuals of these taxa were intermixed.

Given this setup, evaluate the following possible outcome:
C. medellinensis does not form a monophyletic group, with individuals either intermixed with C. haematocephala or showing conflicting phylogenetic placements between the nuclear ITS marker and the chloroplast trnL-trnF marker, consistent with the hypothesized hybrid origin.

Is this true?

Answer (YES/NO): YES